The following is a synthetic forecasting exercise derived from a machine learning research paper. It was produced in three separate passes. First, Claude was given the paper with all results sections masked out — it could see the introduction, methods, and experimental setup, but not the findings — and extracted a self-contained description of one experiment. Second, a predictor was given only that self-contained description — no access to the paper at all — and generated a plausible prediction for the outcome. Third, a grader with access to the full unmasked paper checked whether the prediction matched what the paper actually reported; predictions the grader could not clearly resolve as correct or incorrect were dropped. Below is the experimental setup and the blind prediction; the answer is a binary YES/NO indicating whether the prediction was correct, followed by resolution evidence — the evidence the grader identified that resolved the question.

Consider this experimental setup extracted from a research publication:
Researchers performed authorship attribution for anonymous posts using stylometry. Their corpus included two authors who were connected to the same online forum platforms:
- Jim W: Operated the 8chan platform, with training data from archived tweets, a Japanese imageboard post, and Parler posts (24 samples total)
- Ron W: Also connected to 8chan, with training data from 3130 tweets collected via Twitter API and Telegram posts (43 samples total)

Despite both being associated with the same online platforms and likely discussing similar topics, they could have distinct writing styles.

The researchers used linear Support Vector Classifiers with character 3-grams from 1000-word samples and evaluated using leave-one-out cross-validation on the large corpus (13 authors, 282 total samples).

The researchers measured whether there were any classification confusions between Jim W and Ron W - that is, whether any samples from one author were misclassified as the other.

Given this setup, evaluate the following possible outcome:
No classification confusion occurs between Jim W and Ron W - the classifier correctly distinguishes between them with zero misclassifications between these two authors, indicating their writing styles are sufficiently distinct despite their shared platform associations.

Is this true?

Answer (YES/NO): YES